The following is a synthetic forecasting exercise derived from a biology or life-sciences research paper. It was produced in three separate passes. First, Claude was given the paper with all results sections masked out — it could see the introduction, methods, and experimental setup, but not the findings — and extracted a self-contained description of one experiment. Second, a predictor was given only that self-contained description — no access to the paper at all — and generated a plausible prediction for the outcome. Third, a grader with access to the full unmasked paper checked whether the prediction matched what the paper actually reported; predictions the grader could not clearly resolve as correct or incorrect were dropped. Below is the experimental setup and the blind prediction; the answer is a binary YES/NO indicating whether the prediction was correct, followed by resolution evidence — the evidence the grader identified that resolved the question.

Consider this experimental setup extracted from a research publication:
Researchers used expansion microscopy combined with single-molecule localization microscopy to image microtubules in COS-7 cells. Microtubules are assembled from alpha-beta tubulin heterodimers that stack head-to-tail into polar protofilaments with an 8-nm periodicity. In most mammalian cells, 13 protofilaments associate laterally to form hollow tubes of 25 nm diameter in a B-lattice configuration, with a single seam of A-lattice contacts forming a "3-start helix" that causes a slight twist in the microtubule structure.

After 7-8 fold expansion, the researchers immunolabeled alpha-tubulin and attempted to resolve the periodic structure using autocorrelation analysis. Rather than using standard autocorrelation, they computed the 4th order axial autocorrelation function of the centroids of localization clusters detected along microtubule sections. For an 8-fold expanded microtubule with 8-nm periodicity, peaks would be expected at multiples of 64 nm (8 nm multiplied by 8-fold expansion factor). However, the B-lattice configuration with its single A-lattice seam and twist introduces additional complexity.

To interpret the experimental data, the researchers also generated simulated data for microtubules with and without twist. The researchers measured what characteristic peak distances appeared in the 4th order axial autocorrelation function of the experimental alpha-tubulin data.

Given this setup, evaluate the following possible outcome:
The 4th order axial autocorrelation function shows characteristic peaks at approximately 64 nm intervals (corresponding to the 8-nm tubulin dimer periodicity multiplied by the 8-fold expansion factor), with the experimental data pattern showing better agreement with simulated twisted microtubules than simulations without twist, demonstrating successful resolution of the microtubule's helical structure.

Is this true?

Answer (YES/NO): NO